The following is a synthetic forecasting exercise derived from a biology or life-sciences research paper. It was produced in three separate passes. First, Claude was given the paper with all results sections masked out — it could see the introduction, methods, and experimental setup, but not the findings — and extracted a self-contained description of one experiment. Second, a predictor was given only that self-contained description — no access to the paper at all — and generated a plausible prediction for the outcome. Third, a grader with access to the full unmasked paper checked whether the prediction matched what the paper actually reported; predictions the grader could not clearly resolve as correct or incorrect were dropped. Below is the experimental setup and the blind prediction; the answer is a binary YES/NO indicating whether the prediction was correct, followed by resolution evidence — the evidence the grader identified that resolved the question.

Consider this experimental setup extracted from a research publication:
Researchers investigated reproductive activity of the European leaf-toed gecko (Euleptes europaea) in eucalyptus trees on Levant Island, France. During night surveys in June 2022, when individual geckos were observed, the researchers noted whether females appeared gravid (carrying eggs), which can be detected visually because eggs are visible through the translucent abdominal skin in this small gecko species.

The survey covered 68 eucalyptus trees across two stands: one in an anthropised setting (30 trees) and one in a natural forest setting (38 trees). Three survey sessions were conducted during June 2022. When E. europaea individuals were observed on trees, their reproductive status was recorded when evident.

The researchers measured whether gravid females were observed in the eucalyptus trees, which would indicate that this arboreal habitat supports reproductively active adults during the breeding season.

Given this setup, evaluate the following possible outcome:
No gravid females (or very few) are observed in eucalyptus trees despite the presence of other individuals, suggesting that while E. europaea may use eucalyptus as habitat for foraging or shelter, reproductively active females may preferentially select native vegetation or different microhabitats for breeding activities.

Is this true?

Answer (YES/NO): NO